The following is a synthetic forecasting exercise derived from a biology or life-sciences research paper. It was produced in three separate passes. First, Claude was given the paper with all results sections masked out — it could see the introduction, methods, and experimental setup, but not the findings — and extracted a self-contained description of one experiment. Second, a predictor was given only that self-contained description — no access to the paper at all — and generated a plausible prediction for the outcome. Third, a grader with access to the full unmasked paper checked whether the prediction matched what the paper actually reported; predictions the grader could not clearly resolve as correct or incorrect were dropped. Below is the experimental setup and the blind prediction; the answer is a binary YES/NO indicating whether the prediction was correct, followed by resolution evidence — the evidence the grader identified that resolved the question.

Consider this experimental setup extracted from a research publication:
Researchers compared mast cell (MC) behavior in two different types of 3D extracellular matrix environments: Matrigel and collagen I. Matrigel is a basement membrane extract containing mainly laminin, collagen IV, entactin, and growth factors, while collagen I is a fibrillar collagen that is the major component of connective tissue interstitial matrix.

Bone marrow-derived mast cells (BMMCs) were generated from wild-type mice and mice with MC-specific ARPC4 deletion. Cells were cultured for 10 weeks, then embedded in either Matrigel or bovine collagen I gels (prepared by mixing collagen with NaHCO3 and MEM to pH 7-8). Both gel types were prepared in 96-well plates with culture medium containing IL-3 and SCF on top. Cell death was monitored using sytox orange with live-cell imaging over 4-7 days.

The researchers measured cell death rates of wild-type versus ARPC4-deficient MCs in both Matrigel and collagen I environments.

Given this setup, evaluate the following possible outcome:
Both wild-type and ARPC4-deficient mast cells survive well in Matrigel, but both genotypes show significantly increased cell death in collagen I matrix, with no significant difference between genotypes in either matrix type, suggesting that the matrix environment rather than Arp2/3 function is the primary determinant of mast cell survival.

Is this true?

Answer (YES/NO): NO